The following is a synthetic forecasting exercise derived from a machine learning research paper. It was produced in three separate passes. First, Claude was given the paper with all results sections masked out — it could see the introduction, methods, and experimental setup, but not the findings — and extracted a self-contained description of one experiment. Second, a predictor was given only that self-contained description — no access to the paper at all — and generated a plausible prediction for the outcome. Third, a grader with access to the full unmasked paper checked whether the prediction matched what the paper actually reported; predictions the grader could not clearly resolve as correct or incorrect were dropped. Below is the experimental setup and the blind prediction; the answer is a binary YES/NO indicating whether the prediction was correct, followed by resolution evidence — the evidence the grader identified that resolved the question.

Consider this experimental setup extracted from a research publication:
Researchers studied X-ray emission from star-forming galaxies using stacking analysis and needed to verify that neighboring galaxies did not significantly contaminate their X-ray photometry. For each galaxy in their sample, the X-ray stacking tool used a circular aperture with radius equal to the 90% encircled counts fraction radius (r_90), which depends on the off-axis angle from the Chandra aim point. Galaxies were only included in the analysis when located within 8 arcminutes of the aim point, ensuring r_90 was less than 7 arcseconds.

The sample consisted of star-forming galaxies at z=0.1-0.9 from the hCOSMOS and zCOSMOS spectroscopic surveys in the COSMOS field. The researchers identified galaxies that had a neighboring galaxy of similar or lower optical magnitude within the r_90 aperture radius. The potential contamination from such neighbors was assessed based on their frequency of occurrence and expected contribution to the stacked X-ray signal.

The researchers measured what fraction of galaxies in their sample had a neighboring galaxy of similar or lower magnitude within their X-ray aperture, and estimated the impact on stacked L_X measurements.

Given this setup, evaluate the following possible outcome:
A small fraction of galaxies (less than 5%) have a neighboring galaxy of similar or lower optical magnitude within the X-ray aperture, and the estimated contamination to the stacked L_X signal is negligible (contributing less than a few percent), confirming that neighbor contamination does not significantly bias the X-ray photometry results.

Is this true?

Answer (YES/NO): NO